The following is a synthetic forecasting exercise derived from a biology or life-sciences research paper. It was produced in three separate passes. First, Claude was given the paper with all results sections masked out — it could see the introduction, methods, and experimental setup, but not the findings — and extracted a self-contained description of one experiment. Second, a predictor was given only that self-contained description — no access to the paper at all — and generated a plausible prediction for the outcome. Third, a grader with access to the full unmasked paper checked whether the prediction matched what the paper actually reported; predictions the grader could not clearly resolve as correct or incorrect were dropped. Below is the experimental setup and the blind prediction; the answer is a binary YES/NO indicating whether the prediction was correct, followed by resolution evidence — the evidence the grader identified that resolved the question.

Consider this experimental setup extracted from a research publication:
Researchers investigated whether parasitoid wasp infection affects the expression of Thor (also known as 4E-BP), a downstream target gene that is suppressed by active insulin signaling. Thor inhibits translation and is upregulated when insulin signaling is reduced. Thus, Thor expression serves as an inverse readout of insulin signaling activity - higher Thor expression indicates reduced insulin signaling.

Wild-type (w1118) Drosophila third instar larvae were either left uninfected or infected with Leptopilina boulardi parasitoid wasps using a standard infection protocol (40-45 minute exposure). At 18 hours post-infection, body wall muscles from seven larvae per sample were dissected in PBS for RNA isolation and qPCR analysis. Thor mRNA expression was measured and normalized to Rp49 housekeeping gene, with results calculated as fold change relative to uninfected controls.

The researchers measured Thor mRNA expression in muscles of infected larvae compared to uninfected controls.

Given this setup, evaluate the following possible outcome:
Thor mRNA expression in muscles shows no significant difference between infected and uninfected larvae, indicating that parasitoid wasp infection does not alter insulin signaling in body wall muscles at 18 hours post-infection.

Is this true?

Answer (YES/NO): NO